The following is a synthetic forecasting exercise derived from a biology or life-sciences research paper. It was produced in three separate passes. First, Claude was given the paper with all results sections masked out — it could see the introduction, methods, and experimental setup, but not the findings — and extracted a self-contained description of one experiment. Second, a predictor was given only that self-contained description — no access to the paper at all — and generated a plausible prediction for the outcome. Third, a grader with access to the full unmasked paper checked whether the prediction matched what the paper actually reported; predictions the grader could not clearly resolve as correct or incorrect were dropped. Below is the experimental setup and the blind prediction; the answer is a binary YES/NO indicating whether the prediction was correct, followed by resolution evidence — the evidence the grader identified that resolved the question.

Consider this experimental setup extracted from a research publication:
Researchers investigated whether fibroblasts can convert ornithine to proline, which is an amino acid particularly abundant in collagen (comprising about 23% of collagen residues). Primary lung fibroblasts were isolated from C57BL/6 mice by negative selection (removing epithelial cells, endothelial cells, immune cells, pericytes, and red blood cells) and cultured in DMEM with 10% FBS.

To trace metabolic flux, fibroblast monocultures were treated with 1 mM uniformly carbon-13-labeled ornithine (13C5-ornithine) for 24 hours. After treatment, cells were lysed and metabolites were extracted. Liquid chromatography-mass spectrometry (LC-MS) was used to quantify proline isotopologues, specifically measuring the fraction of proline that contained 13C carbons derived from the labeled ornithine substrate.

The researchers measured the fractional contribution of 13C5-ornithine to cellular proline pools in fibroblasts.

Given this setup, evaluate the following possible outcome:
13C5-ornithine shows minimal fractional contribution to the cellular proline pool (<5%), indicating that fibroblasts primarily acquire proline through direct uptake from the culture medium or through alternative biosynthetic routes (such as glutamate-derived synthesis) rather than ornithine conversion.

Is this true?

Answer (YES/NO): NO